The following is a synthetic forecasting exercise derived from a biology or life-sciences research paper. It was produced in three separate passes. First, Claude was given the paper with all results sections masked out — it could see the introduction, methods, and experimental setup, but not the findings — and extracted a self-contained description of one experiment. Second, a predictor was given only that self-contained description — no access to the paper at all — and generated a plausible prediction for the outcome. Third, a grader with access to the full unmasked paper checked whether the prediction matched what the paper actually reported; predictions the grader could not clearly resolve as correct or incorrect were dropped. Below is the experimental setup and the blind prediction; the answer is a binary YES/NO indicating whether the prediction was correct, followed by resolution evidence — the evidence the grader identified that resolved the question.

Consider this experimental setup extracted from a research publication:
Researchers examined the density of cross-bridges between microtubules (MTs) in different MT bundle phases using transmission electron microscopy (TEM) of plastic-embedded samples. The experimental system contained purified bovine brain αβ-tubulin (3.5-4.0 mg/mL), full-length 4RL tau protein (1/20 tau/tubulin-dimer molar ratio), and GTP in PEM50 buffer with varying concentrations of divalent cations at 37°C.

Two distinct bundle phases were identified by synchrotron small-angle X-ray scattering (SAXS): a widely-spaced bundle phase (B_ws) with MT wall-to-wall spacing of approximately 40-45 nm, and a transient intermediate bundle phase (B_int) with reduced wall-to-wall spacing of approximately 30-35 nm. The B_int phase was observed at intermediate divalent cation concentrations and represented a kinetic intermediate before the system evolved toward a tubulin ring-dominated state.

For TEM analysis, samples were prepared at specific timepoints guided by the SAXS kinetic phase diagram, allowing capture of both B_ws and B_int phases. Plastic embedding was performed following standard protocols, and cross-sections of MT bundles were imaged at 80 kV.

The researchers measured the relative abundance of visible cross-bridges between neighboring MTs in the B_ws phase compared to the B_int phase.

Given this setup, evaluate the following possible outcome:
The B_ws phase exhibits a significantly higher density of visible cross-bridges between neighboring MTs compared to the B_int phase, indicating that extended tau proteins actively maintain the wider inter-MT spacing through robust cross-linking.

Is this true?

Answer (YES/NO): NO